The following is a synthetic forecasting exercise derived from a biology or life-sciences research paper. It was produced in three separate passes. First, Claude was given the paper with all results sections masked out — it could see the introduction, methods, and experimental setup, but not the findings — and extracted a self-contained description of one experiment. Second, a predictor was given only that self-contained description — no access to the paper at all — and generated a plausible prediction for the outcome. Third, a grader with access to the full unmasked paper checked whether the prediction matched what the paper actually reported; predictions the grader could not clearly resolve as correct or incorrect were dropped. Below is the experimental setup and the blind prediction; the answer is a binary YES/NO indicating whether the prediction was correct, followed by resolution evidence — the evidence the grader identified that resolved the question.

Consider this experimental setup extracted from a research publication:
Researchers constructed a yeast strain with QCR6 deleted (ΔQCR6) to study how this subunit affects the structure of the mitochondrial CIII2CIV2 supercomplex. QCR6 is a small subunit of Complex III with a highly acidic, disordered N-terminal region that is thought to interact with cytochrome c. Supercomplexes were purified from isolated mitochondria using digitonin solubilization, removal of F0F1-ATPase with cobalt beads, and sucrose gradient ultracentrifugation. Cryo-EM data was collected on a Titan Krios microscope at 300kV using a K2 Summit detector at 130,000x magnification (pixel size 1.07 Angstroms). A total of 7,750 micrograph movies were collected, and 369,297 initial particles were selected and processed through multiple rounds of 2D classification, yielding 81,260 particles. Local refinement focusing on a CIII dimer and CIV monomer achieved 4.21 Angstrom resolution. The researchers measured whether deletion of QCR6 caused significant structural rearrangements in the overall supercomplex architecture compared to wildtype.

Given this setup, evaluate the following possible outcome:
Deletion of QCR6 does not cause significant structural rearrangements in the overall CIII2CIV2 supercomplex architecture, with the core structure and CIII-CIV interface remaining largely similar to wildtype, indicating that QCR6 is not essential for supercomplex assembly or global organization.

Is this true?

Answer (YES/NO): NO